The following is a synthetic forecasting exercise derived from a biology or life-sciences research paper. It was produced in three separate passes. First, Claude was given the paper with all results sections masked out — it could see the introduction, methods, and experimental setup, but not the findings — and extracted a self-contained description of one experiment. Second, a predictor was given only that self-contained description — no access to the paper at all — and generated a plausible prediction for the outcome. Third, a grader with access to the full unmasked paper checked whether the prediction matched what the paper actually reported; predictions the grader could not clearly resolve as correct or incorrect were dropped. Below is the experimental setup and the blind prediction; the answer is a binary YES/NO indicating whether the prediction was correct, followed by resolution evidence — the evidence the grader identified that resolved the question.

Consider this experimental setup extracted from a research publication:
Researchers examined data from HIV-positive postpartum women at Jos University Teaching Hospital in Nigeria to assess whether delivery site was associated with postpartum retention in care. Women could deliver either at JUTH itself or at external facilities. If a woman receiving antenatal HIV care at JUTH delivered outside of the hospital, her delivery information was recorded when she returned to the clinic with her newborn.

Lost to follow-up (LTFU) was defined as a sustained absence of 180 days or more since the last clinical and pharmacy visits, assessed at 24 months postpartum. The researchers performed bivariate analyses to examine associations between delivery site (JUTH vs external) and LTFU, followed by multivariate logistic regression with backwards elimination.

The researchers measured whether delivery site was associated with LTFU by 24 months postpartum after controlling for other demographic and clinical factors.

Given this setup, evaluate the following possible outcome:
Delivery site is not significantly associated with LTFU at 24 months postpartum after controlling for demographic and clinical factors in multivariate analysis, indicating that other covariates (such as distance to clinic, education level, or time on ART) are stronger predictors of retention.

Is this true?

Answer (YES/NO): NO